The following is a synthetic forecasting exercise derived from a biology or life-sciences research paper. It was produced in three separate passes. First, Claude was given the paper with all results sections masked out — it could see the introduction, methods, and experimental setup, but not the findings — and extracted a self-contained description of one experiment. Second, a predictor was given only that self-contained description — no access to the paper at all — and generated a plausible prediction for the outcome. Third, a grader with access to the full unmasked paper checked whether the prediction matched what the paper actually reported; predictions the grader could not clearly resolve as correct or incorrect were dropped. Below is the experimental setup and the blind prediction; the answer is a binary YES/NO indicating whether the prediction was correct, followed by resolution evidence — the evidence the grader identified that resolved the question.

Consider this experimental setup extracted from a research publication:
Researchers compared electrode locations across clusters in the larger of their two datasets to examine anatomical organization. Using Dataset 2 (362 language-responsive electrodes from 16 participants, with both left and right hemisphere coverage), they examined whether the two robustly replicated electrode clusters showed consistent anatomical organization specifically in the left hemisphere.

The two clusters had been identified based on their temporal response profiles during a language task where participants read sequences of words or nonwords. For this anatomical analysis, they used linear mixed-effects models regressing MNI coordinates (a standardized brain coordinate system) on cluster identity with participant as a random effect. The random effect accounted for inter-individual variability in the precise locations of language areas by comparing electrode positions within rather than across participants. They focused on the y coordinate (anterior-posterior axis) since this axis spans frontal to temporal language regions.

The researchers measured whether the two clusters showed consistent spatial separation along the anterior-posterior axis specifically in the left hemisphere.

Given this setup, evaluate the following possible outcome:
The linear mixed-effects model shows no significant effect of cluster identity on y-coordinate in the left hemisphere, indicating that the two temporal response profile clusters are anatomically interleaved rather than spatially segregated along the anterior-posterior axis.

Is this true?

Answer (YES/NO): YES